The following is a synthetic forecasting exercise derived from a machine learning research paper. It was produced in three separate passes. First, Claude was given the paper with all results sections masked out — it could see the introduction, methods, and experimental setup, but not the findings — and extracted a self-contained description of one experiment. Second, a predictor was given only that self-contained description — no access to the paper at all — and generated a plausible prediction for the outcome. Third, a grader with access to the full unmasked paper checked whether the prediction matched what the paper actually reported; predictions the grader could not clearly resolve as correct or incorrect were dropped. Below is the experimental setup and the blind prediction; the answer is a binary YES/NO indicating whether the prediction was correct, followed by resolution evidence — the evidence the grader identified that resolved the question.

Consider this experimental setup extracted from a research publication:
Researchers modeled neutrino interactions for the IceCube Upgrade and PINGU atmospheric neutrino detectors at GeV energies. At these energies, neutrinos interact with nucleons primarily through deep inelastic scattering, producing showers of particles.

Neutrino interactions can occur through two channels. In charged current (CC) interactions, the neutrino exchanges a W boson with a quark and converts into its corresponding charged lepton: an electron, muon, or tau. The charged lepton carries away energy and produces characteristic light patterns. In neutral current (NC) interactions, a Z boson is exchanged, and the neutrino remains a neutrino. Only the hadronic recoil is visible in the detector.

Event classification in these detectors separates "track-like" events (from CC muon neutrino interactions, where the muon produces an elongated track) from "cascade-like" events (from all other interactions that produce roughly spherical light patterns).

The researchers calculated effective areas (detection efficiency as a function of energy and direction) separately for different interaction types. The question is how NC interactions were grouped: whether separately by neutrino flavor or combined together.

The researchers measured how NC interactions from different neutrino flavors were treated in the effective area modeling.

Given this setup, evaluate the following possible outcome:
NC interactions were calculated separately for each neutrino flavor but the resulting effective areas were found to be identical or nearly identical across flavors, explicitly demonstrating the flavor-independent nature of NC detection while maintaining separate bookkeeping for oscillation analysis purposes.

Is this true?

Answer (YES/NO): NO